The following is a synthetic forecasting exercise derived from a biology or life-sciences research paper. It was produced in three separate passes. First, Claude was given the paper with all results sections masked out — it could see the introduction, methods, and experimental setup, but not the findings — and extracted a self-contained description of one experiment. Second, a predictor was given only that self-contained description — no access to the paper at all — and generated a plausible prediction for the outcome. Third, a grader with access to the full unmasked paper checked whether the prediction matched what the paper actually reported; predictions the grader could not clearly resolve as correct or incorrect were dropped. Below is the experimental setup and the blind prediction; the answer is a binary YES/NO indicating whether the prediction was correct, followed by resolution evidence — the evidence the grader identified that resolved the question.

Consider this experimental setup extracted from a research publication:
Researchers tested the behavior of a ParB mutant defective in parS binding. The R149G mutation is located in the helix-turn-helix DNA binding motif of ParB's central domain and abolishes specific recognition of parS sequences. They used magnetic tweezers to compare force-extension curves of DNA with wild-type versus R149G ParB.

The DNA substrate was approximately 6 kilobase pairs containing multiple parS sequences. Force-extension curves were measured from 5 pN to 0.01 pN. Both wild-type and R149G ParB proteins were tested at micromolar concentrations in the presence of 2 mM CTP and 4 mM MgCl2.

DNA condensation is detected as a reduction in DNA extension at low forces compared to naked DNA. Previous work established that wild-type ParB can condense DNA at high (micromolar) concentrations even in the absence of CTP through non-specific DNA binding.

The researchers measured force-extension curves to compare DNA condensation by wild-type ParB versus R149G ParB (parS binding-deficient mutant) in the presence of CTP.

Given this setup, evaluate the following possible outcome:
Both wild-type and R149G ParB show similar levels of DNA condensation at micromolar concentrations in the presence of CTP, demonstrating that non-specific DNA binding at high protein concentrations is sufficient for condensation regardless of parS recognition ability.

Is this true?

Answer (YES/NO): NO